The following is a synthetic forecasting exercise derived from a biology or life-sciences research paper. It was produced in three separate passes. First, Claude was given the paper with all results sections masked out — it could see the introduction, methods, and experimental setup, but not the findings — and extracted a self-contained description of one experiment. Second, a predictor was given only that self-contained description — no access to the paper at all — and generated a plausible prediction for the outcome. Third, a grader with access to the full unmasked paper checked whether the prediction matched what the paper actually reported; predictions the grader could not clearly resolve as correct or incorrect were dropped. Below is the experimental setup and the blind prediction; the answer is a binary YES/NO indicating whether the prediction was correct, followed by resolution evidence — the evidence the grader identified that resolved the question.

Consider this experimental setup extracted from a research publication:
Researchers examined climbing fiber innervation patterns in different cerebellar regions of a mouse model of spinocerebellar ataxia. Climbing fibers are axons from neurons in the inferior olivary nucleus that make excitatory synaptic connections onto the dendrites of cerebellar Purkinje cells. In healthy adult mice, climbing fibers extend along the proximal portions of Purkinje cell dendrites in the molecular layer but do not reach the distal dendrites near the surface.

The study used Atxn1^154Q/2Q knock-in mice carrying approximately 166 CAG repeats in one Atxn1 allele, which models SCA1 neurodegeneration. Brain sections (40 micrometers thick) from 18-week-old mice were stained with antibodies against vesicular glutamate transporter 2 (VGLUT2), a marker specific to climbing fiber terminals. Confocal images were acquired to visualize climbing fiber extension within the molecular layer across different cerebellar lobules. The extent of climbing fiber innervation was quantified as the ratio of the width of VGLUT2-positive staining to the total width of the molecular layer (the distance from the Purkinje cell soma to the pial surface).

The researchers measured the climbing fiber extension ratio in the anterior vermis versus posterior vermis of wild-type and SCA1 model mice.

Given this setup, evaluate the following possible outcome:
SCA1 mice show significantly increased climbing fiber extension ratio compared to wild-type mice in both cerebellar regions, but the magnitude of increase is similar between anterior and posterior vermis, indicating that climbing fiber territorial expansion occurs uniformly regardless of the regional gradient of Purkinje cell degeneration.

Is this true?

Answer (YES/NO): NO